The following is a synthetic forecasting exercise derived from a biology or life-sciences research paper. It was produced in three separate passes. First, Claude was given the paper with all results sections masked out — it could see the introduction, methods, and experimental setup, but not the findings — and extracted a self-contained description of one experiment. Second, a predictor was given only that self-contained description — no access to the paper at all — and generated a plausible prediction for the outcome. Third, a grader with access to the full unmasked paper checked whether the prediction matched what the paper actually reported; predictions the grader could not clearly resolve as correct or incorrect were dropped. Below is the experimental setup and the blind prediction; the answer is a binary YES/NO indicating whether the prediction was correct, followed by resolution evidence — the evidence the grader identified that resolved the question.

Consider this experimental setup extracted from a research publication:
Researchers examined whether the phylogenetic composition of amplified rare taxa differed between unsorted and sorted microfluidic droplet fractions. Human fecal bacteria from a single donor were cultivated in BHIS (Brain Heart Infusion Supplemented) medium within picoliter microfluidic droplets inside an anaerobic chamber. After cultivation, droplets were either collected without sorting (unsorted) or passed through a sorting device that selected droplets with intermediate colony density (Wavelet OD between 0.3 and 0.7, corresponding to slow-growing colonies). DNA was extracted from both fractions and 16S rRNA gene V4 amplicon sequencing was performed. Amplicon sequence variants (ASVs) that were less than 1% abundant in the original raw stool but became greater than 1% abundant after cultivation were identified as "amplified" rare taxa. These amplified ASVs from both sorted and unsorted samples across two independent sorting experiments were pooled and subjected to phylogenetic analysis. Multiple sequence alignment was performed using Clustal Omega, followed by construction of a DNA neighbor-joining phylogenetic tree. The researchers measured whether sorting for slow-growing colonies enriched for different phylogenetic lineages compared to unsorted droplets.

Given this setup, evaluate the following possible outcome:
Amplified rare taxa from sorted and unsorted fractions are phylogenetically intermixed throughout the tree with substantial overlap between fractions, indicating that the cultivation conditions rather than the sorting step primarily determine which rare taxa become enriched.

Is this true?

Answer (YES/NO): NO